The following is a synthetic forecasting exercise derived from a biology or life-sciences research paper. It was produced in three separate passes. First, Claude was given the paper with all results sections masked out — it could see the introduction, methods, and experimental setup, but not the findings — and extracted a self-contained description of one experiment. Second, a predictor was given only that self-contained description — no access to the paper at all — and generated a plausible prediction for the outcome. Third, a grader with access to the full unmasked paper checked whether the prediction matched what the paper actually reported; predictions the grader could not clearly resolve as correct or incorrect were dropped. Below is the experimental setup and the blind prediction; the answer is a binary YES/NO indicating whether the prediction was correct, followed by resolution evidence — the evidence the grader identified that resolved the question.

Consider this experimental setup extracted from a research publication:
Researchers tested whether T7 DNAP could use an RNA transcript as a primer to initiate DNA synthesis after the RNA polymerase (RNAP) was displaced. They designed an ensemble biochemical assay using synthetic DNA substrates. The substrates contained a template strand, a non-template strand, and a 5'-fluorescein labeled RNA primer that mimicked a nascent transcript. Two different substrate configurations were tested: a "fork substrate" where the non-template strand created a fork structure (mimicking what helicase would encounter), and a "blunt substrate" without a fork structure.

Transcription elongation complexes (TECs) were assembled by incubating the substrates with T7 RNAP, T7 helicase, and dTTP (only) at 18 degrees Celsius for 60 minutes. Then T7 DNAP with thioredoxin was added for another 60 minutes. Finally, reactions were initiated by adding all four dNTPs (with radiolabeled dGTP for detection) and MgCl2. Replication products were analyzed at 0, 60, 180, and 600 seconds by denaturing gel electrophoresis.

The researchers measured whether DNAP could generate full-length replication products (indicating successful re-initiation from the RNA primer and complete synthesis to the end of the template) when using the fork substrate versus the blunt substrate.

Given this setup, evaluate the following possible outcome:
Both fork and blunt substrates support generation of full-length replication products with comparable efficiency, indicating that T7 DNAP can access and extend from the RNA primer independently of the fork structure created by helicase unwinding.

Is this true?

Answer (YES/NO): NO